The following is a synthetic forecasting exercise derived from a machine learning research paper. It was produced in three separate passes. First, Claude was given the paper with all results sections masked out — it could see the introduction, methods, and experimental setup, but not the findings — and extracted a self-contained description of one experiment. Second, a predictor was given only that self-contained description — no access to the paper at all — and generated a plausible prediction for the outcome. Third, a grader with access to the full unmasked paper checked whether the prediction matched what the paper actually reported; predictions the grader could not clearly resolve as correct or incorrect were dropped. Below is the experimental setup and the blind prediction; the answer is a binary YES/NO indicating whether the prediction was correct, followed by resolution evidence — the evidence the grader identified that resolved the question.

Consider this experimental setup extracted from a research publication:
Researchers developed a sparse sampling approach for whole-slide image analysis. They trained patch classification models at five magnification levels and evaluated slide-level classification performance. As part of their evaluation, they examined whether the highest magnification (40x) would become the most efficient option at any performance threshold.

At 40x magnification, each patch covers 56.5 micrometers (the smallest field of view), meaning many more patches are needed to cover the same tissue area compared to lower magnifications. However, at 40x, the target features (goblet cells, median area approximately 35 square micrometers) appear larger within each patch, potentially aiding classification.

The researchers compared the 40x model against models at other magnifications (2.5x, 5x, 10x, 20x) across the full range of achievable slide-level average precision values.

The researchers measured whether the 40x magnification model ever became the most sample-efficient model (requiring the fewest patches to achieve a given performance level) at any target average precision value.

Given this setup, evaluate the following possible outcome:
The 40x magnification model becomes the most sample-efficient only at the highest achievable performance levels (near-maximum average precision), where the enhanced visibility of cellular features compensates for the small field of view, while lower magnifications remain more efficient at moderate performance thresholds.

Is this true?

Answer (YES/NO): NO